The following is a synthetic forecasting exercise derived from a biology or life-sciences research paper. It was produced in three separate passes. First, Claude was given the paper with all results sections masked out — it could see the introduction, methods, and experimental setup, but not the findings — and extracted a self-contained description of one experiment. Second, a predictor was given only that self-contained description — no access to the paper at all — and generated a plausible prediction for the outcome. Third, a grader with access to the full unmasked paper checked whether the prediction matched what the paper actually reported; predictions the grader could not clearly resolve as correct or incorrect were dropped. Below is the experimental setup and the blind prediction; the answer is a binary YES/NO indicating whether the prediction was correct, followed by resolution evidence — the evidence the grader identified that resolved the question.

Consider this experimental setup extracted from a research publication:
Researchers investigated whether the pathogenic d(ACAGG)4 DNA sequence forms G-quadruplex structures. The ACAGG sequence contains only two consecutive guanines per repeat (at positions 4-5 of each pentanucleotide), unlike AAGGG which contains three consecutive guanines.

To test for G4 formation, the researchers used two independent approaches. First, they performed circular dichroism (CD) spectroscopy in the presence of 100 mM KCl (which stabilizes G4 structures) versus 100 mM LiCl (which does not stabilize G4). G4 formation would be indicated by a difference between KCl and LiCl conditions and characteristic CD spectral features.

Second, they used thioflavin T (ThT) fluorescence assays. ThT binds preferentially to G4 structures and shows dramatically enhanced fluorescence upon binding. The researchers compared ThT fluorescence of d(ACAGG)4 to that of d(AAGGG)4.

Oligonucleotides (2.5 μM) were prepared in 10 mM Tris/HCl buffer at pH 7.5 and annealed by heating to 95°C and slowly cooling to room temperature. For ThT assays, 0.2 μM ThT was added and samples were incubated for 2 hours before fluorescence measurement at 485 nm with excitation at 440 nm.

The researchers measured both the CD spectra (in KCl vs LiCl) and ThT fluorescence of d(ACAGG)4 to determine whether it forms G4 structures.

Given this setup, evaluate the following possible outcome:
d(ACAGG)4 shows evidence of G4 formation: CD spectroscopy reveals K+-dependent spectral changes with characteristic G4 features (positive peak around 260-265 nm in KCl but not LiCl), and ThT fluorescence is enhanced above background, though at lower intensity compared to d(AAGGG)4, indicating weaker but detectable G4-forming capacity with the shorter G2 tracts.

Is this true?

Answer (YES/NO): NO